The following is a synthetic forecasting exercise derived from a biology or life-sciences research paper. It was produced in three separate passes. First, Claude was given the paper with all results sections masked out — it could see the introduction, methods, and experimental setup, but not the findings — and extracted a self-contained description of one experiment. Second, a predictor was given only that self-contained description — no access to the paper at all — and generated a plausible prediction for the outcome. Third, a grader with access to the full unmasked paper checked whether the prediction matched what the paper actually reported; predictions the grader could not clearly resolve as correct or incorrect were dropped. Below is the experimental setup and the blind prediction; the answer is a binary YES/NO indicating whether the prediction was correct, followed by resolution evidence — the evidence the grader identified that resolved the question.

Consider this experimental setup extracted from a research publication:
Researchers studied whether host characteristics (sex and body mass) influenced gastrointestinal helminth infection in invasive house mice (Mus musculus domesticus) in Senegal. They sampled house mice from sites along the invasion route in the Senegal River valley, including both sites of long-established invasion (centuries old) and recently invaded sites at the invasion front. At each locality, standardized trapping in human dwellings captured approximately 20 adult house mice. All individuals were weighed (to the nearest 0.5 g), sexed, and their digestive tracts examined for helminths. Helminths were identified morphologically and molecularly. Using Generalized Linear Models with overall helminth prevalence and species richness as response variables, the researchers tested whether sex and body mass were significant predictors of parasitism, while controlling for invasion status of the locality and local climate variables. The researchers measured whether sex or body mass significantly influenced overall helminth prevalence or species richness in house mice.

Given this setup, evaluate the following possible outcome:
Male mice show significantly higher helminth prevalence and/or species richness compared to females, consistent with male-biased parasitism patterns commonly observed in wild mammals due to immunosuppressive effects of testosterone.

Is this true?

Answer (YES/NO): NO